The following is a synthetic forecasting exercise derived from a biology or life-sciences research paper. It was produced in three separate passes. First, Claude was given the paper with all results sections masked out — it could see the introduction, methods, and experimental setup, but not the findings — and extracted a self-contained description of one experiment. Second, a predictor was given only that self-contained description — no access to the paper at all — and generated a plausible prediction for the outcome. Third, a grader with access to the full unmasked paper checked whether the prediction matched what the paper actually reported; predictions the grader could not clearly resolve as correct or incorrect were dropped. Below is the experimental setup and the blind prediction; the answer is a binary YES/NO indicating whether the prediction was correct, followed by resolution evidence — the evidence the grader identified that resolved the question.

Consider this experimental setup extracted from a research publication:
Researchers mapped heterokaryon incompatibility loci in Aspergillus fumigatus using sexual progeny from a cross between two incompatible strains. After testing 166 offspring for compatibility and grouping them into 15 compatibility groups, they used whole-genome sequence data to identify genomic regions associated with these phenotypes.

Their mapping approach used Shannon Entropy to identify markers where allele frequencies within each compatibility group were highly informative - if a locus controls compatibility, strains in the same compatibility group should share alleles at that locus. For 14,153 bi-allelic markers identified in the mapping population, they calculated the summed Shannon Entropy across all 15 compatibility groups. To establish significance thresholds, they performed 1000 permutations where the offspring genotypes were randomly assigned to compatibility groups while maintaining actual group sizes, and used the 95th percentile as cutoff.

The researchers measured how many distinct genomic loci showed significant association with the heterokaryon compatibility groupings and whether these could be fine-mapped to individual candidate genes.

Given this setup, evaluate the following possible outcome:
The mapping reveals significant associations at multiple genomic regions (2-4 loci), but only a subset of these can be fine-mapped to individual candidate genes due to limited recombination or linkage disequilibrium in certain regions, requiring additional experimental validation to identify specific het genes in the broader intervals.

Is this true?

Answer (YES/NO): NO